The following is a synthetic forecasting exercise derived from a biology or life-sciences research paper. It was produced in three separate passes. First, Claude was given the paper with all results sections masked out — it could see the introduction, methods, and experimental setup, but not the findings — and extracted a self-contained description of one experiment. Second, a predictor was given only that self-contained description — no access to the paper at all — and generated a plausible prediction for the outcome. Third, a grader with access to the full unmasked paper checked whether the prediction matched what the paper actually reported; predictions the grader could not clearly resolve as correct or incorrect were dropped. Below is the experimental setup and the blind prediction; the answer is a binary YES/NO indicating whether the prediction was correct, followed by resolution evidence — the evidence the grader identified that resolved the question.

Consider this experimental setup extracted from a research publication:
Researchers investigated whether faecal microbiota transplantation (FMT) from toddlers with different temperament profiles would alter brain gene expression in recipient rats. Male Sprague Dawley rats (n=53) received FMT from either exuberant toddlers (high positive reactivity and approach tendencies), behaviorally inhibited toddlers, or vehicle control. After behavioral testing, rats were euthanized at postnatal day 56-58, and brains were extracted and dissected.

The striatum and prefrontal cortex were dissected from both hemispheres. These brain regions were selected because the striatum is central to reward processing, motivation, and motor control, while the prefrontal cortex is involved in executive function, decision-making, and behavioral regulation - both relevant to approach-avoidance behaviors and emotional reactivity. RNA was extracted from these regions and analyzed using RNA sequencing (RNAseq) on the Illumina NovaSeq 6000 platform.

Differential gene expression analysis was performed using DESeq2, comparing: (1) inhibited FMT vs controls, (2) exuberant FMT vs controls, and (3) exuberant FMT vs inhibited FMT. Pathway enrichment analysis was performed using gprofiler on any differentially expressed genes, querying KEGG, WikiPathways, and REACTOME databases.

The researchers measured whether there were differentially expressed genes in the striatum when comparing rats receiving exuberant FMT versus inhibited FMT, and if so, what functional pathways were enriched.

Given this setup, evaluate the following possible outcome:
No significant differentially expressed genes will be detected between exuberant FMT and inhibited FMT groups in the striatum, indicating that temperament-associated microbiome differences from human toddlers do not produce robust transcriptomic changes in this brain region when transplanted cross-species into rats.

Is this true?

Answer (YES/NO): YES